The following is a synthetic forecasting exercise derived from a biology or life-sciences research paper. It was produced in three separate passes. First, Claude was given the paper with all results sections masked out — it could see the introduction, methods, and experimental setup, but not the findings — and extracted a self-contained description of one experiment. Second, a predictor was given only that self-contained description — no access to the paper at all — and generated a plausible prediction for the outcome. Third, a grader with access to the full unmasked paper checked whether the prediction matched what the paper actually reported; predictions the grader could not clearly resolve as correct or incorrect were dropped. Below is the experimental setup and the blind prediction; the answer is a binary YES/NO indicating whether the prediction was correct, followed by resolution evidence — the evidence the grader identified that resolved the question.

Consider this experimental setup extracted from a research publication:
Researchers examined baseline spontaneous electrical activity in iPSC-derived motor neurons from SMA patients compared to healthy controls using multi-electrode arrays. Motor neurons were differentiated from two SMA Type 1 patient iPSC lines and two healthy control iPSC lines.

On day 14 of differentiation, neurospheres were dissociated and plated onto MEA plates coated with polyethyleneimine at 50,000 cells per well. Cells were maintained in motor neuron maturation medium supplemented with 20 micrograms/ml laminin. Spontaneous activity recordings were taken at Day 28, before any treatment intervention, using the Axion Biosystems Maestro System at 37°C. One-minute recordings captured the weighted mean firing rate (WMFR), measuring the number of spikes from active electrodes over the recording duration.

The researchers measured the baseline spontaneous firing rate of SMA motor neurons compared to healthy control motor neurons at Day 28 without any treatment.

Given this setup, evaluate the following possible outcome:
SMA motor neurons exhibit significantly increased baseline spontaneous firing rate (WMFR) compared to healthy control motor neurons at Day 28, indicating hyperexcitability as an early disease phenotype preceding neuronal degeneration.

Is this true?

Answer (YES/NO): NO